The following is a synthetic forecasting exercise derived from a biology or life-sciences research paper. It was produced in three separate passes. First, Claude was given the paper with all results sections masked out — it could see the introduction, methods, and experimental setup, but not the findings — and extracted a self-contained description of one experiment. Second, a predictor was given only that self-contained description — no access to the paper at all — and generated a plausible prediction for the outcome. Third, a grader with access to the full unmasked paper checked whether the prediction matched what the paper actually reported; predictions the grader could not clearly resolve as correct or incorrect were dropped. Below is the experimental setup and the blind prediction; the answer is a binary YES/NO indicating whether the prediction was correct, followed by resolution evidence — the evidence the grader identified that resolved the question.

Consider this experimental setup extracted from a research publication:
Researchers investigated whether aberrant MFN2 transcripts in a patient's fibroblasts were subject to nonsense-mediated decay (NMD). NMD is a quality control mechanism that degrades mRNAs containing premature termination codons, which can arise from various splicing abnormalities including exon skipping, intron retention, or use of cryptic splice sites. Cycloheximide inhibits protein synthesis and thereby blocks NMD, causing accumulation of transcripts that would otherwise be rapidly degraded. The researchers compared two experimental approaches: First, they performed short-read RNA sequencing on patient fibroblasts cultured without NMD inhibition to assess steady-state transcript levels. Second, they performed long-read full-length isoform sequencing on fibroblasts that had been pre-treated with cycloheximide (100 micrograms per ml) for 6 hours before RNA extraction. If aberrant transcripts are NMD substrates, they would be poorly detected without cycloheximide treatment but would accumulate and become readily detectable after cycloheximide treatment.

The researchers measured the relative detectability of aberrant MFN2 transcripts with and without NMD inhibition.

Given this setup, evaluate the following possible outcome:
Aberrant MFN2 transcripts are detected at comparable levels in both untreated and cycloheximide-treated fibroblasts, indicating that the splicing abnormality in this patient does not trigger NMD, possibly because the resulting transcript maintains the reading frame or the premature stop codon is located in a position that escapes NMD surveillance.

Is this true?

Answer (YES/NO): NO